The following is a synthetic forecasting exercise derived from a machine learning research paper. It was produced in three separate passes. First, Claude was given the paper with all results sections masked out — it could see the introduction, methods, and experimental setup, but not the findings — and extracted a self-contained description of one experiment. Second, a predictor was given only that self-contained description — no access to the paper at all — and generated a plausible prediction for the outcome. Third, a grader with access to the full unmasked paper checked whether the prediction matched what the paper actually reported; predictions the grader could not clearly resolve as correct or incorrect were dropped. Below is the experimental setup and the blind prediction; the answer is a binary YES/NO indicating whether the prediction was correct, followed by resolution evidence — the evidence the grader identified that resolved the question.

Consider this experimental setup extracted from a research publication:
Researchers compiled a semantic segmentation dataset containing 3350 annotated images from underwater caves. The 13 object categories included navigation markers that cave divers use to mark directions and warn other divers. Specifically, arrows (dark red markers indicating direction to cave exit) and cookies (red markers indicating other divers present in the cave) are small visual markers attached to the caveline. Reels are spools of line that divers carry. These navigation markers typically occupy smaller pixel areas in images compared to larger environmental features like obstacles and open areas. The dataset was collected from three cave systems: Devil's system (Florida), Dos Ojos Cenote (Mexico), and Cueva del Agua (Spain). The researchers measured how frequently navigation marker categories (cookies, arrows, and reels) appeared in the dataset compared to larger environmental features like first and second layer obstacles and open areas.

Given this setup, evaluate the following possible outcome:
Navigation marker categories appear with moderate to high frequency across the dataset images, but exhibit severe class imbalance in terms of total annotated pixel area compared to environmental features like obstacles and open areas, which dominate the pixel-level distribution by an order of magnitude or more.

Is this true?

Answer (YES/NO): NO